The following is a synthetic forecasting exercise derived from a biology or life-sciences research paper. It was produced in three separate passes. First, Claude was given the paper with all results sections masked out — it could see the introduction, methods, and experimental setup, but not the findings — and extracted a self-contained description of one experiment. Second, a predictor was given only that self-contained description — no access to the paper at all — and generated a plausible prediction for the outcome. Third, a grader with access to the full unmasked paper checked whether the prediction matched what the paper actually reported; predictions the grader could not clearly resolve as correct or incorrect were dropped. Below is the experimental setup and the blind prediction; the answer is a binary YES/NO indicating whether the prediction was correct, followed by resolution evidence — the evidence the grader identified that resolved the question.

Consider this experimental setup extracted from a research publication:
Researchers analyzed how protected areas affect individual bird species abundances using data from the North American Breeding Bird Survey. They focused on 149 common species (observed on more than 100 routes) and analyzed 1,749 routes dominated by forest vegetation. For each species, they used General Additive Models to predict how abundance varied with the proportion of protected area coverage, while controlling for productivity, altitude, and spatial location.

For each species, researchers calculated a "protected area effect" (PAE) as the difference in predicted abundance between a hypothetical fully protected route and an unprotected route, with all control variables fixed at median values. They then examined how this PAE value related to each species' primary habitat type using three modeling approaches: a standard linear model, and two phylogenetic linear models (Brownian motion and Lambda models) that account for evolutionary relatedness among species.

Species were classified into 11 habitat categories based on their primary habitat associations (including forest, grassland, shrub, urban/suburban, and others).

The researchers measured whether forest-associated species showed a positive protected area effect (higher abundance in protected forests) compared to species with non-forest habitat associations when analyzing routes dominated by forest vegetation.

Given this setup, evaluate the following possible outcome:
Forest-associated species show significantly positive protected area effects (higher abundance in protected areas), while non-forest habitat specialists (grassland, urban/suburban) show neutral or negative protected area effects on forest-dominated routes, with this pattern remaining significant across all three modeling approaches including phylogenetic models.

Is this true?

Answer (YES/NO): NO